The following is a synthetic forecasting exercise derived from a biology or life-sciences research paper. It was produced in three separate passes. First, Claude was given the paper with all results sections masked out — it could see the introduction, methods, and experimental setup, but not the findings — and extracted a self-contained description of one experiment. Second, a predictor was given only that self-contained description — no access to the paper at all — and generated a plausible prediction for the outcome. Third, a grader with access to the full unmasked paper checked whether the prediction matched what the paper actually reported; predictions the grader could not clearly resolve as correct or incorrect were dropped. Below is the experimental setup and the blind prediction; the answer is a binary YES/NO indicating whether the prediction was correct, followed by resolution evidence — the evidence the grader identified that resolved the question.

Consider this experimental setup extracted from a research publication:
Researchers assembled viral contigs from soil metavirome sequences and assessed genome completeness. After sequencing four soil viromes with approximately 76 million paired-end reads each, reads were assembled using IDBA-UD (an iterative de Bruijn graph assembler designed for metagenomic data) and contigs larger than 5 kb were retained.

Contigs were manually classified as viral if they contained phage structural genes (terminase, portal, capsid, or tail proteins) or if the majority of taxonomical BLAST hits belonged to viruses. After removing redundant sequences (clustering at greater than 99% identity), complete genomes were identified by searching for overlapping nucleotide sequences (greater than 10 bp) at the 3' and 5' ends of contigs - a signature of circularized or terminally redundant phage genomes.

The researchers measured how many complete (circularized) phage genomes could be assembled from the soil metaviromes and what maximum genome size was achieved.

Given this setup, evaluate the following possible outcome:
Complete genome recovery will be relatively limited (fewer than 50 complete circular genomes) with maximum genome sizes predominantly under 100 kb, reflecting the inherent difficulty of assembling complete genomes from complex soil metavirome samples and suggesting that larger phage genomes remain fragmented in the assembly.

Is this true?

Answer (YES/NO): NO